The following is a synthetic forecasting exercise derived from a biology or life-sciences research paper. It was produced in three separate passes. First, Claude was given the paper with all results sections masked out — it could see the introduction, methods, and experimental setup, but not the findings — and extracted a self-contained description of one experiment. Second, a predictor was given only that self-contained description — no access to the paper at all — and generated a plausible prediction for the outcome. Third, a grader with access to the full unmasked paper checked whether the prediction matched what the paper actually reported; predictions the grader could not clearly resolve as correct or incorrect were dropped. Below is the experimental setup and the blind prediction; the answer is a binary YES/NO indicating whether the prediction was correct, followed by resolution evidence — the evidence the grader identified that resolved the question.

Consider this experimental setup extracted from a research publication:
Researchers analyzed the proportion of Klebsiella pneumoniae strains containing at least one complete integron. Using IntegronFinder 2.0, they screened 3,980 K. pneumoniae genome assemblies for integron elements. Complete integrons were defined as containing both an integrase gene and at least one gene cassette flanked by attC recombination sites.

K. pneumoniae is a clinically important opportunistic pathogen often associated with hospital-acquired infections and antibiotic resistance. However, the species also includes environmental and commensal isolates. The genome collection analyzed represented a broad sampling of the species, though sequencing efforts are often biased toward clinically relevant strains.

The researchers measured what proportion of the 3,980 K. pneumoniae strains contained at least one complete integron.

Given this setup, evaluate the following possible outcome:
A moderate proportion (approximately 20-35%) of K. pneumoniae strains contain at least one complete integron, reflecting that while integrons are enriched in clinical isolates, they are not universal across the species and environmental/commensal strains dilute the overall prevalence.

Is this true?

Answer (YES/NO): NO